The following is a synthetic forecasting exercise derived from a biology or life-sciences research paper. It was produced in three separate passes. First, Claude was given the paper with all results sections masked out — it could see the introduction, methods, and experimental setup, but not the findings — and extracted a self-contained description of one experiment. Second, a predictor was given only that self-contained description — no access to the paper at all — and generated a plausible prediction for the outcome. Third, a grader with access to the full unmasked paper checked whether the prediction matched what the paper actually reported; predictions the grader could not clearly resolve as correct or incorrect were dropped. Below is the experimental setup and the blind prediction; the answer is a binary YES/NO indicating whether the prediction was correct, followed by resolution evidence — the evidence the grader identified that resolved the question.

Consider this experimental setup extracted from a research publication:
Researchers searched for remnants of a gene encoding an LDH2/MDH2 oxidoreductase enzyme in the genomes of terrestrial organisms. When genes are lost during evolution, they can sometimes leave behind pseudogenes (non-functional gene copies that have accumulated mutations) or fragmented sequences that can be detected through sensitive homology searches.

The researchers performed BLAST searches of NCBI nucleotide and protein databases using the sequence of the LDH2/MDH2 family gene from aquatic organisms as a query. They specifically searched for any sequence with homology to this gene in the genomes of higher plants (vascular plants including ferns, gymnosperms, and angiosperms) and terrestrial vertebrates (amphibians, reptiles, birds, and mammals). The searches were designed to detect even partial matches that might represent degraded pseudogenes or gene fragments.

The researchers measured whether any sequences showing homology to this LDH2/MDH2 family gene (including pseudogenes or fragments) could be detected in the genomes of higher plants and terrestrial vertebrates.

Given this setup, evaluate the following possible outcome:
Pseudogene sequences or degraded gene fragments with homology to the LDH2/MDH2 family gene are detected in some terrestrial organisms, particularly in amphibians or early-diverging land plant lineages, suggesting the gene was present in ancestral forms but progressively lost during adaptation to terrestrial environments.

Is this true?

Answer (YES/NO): NO